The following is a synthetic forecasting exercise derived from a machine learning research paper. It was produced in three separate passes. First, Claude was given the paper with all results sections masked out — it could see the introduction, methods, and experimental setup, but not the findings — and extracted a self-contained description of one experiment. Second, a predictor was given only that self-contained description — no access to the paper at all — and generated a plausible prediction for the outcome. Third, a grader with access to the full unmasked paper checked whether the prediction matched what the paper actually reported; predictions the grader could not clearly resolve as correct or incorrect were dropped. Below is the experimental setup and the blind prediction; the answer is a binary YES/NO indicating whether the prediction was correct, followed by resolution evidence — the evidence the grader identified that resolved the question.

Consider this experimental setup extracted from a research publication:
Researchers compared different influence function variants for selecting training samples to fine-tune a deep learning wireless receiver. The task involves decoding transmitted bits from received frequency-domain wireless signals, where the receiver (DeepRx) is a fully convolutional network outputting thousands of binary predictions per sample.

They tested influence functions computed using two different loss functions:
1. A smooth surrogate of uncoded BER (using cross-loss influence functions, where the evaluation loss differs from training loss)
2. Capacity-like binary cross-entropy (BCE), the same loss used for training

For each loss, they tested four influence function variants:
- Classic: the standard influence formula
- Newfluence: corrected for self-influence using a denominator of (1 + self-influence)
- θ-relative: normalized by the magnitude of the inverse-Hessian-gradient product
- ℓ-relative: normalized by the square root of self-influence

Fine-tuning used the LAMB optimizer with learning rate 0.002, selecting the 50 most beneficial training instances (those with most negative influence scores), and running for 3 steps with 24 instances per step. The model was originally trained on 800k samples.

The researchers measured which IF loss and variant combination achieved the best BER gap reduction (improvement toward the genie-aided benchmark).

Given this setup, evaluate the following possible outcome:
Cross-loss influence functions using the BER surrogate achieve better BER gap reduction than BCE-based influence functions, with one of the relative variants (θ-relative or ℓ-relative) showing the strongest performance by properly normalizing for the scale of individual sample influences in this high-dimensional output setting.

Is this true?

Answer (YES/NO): NO